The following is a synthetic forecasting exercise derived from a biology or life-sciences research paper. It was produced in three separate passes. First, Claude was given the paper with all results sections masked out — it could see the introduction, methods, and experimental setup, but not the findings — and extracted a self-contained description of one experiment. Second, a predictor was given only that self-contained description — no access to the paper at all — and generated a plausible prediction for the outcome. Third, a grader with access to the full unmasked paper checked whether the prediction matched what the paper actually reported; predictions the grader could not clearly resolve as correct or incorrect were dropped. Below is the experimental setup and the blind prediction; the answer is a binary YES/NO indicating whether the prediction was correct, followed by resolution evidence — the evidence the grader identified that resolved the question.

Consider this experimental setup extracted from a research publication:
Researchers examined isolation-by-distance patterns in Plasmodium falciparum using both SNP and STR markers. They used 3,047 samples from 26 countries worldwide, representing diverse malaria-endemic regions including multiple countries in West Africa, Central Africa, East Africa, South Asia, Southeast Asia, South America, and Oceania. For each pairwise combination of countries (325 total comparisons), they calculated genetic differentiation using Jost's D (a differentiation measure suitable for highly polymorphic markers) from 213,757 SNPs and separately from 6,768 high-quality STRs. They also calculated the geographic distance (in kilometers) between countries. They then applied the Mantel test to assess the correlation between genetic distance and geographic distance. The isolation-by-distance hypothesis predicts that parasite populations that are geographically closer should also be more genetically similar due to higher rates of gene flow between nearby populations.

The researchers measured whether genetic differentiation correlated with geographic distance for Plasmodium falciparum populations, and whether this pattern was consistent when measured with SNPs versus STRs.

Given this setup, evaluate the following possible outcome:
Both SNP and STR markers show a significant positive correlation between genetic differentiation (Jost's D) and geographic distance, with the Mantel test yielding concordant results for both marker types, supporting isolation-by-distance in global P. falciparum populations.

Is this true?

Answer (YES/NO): YES